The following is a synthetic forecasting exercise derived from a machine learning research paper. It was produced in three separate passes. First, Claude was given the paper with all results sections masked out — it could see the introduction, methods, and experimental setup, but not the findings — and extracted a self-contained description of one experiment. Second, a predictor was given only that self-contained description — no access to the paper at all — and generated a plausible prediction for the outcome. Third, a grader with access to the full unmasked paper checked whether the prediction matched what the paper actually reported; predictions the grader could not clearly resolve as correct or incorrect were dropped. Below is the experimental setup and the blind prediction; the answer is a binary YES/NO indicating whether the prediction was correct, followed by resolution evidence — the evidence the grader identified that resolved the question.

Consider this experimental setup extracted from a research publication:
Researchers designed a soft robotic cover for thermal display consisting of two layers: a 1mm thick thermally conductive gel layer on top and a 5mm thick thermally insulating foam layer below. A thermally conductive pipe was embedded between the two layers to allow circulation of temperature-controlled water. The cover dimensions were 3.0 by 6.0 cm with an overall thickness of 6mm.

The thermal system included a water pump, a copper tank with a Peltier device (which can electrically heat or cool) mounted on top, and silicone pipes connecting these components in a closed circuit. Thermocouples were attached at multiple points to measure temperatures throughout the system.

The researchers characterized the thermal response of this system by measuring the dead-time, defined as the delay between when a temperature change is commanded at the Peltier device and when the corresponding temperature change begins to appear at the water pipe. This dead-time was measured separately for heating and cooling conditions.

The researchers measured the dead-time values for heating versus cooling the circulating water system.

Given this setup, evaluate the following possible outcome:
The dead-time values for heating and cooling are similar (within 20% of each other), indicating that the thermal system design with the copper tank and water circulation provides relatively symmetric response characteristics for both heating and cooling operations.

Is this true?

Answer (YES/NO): NO